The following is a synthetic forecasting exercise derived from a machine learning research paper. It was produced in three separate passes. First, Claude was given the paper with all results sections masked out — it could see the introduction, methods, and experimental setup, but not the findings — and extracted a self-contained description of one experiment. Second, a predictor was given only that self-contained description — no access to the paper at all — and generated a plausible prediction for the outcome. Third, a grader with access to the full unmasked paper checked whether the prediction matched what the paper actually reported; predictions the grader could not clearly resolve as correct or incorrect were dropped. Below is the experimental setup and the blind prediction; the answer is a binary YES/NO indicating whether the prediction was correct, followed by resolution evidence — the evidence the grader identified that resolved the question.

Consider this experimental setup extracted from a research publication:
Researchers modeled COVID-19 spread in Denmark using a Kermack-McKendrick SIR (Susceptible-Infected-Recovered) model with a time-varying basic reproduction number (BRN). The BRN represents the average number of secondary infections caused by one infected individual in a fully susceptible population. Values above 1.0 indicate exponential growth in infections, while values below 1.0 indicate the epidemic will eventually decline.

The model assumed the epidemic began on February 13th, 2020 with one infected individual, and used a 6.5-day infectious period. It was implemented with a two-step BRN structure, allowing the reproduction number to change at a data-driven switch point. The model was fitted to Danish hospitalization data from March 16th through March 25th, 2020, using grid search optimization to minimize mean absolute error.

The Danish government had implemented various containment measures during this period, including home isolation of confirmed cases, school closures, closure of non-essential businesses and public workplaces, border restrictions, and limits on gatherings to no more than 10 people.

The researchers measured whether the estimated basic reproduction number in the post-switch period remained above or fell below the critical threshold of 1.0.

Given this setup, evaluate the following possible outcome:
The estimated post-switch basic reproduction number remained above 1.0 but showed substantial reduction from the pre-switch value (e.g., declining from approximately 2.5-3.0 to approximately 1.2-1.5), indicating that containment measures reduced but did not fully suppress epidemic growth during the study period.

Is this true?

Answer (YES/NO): NO